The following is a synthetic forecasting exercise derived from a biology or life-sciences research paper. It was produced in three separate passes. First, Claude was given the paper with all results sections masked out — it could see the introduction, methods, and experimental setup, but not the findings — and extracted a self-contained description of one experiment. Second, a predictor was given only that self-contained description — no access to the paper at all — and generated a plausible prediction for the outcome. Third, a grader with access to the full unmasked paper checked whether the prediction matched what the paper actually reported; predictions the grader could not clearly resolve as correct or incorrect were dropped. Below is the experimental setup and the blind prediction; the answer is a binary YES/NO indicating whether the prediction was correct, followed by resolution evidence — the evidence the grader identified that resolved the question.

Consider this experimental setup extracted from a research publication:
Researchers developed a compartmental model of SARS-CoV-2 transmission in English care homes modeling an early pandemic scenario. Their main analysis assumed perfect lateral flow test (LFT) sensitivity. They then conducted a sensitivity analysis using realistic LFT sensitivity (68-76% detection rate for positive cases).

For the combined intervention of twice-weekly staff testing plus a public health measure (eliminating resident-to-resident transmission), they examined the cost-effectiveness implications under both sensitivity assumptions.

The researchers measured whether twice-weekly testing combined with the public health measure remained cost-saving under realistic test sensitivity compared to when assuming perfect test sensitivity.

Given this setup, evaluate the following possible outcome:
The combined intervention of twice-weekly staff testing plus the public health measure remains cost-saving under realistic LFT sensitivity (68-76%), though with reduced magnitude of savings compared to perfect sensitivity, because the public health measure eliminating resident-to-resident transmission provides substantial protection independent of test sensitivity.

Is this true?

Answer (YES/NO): NO